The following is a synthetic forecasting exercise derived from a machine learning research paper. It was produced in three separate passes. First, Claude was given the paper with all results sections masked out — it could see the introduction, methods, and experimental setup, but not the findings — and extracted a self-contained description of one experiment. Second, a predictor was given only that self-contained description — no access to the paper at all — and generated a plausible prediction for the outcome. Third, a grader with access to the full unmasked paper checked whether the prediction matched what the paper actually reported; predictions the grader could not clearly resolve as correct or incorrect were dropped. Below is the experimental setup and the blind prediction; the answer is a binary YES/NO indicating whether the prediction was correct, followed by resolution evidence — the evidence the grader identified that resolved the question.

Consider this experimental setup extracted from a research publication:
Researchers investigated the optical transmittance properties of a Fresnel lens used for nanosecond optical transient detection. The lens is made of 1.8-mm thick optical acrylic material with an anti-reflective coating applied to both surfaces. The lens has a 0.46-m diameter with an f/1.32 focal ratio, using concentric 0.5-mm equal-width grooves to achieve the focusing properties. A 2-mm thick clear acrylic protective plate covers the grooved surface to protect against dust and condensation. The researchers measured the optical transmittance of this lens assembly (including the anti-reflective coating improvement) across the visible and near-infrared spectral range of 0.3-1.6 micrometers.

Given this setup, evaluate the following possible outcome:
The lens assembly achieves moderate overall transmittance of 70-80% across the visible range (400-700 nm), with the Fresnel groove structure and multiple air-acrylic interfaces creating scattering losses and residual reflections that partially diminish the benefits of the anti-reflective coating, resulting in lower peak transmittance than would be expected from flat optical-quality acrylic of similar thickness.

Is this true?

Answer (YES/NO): NO